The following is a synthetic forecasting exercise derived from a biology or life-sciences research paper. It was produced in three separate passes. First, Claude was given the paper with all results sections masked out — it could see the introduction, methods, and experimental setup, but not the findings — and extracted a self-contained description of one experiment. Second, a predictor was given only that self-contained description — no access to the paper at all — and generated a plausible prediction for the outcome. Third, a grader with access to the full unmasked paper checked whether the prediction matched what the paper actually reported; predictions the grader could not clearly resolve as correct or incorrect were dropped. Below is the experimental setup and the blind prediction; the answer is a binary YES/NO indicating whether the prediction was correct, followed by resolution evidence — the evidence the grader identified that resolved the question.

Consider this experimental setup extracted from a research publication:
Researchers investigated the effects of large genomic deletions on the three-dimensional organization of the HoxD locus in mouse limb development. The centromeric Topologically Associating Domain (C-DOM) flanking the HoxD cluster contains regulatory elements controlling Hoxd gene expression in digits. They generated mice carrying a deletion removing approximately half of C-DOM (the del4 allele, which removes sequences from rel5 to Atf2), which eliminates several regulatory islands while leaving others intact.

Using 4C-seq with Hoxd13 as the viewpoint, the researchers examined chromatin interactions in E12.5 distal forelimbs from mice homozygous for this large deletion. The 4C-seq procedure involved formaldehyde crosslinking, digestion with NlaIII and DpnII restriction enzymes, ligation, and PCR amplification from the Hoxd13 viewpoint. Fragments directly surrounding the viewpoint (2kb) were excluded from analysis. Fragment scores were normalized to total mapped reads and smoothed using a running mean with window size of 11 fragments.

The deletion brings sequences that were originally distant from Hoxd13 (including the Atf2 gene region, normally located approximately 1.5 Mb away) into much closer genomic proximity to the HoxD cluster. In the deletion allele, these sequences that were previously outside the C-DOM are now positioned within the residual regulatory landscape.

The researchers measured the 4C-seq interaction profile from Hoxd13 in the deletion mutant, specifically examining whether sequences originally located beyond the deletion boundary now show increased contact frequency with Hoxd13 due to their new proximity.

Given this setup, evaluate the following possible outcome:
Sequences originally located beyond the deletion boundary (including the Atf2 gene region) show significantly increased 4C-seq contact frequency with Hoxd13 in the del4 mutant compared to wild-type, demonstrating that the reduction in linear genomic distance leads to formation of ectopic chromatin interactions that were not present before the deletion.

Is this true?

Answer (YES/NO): NO